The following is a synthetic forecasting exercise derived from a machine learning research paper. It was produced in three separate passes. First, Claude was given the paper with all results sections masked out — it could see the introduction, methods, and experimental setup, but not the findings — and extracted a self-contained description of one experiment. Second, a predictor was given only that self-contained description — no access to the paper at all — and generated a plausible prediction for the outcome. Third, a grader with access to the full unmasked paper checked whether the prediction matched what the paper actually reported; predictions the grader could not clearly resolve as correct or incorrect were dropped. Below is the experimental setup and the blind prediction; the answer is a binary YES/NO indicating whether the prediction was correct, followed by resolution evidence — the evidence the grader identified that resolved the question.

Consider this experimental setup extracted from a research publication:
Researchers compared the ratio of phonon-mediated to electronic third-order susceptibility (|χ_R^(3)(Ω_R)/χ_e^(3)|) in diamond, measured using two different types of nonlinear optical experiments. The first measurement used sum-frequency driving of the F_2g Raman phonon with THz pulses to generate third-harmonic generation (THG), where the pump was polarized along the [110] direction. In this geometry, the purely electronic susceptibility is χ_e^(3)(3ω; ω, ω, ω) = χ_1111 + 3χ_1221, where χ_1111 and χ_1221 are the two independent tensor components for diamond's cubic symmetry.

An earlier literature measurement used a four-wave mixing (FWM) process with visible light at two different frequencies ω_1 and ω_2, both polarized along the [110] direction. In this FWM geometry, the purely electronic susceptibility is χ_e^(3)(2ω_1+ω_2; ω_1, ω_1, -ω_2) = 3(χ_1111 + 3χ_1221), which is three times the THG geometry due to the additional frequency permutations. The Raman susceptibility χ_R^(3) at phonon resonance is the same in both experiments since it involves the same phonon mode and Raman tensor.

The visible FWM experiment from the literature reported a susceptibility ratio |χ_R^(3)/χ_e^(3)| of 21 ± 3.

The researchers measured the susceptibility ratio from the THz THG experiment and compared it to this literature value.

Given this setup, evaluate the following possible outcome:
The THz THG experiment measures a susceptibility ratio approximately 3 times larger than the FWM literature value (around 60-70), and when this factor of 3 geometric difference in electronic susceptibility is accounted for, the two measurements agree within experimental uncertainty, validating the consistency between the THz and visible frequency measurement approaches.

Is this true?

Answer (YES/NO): NO